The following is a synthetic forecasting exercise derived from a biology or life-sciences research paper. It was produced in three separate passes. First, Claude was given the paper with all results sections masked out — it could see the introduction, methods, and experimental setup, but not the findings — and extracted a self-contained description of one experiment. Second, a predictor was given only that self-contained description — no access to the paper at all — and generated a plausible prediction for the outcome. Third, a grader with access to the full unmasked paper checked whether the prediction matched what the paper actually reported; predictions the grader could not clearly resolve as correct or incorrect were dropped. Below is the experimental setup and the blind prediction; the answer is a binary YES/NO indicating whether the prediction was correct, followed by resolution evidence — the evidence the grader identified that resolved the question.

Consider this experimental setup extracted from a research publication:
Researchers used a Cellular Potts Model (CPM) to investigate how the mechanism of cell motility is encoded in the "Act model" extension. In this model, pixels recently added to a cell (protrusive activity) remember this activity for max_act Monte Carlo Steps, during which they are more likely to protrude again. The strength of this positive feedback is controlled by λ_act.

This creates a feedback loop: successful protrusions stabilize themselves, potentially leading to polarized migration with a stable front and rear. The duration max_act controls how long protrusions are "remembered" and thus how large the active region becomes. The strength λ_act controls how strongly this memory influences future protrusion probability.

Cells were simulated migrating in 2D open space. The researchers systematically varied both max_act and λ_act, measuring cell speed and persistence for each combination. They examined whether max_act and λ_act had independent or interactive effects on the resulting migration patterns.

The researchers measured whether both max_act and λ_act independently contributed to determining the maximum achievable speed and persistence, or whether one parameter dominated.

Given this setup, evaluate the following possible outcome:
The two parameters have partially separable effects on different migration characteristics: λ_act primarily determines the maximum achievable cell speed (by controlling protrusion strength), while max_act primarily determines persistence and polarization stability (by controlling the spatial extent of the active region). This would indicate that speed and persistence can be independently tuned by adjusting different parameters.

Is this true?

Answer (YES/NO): NO